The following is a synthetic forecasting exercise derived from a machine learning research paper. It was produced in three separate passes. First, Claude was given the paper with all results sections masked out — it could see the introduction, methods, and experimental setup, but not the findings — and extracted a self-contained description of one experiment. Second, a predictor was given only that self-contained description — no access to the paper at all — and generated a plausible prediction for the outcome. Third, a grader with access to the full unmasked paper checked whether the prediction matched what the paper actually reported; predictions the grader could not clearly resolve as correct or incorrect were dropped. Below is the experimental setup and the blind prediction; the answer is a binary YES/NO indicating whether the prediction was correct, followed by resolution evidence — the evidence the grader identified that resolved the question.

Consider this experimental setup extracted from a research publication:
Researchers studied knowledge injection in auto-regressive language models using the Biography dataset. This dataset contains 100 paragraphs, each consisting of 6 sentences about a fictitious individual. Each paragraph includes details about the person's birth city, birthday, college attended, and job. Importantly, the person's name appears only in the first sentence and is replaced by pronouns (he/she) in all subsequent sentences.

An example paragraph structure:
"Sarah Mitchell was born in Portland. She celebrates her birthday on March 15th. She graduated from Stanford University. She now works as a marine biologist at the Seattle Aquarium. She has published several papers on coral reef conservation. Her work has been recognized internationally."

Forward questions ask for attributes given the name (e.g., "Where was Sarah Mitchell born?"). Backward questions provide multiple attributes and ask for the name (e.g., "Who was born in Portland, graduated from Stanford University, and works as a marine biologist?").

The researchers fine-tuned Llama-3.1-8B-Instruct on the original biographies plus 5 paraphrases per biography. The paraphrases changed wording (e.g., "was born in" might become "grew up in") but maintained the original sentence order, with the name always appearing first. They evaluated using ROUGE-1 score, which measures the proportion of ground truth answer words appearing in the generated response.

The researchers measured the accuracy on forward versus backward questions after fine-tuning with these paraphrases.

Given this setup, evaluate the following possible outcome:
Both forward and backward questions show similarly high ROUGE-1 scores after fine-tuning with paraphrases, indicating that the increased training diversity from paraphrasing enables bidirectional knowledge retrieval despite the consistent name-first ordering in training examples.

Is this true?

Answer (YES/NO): NO